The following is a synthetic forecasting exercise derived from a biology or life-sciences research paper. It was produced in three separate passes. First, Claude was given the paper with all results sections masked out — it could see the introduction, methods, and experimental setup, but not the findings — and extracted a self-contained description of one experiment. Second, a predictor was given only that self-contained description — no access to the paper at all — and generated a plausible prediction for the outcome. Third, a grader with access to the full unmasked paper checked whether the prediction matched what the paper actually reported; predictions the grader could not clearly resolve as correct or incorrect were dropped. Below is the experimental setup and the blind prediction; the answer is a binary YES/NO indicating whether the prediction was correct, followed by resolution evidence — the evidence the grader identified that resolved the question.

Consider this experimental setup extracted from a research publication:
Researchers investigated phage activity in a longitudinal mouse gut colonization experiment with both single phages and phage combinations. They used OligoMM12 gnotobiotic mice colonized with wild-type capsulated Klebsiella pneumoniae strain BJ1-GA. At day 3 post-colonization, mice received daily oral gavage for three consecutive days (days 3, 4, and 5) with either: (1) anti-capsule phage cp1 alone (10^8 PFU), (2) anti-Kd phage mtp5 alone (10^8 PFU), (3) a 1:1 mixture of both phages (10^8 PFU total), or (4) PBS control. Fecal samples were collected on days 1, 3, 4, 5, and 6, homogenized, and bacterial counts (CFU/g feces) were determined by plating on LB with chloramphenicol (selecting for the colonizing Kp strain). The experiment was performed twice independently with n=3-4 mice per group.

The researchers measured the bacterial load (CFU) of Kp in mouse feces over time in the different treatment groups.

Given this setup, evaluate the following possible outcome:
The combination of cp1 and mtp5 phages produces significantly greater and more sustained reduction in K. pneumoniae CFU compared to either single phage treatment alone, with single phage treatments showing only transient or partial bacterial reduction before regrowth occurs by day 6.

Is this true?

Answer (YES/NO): NO